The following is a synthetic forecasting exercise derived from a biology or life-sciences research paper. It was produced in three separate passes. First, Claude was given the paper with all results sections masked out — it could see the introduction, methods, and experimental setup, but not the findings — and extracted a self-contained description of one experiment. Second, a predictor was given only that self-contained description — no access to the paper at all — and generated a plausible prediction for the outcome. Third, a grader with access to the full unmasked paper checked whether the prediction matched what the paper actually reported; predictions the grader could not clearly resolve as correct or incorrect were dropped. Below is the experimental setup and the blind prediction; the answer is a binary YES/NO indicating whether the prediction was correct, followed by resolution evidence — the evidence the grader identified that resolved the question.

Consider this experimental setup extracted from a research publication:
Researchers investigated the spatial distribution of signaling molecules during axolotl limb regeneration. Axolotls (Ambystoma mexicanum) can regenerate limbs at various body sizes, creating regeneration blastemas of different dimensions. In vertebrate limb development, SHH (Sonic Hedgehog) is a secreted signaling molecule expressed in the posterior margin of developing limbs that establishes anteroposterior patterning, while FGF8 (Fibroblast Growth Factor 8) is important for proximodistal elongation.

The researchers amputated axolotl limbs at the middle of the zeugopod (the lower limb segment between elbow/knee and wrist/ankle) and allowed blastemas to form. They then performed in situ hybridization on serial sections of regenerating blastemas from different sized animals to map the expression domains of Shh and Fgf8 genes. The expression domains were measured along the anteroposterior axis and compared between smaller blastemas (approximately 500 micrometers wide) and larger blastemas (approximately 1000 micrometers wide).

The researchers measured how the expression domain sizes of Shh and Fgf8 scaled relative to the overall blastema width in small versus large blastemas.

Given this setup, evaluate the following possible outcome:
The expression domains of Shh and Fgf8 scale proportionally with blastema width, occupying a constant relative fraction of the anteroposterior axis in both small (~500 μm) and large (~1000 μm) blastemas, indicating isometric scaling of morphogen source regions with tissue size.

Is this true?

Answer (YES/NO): YES